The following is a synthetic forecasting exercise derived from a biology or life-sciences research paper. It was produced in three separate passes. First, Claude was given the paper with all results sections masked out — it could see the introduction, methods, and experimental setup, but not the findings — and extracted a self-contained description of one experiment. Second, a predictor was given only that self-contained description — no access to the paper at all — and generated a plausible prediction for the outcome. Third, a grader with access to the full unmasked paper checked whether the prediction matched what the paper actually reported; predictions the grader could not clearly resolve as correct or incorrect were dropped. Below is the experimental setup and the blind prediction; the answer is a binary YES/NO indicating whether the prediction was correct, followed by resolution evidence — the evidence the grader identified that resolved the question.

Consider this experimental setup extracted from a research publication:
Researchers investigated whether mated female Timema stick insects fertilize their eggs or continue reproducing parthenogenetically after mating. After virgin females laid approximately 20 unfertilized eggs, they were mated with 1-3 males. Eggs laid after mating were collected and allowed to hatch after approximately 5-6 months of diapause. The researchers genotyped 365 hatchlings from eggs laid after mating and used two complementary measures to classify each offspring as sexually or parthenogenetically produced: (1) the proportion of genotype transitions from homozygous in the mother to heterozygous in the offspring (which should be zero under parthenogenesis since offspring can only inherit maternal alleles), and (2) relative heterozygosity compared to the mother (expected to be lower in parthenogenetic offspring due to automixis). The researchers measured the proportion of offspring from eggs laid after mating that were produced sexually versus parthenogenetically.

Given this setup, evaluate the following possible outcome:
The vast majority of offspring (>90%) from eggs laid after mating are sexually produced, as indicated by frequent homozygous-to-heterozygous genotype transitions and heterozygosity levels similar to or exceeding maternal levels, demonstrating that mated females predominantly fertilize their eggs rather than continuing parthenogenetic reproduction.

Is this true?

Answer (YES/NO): NO